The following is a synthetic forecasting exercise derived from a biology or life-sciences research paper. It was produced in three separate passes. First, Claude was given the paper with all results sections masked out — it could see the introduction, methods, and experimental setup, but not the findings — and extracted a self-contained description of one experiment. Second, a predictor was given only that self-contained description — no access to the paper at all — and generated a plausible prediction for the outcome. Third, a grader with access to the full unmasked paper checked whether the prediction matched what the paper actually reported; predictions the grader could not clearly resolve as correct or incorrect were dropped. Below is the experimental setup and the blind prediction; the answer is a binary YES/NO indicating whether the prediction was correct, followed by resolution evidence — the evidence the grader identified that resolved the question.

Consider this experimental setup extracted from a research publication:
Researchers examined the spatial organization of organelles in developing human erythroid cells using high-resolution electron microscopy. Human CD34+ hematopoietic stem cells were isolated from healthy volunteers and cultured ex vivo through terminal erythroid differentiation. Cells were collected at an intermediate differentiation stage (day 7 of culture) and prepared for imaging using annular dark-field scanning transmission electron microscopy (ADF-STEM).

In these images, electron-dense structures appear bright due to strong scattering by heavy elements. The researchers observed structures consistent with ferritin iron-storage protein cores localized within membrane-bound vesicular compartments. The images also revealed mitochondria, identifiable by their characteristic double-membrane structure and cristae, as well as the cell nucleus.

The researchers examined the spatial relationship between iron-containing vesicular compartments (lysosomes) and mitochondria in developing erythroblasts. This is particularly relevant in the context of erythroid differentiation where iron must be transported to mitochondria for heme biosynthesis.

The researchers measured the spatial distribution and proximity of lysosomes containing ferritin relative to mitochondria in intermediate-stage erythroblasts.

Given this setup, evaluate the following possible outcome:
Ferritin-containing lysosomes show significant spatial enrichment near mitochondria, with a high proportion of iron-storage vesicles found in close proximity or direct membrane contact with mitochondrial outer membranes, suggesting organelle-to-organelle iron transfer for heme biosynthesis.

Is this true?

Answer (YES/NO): YES